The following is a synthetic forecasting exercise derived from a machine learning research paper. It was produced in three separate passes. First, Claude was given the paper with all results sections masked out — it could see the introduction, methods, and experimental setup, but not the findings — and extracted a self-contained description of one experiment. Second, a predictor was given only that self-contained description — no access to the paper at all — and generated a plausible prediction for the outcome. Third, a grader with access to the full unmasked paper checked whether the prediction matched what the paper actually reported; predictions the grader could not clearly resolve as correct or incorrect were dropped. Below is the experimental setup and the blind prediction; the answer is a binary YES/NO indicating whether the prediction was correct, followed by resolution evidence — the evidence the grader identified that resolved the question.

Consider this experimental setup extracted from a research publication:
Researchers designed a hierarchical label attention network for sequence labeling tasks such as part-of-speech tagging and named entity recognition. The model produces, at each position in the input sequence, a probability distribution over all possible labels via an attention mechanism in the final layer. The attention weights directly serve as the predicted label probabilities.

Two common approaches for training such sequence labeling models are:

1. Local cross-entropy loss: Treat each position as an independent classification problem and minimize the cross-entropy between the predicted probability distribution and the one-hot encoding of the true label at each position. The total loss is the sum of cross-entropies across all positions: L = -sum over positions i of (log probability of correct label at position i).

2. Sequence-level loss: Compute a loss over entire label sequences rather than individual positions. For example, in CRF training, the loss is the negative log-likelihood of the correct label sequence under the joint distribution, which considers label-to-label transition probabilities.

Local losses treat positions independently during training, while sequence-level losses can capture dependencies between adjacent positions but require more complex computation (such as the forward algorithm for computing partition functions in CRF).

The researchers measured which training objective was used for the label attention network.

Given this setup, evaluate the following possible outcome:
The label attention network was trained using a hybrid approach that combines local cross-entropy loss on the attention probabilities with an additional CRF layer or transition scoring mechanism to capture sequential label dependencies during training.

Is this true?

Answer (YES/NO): NO